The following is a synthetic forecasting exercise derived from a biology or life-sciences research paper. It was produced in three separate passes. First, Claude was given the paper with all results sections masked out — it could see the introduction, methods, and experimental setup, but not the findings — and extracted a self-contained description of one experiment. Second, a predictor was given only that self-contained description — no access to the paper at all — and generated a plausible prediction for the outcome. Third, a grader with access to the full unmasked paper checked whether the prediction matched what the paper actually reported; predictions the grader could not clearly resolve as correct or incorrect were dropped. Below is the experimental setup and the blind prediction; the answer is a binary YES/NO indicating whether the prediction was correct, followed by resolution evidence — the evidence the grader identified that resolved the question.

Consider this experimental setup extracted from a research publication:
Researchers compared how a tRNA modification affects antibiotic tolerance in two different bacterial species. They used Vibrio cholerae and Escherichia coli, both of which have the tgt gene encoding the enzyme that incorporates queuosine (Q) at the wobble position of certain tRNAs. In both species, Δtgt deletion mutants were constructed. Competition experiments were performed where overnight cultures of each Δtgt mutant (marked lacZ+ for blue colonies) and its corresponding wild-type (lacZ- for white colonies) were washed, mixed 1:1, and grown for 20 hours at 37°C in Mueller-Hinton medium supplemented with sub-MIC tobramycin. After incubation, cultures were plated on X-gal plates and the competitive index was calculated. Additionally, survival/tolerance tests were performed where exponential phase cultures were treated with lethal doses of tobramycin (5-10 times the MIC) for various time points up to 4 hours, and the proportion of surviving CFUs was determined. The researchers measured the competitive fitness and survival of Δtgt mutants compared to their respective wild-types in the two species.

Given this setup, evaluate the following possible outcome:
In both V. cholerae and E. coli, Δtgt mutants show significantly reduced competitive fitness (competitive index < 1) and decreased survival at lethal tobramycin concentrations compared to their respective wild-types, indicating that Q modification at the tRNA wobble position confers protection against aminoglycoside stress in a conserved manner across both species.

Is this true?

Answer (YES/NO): NO